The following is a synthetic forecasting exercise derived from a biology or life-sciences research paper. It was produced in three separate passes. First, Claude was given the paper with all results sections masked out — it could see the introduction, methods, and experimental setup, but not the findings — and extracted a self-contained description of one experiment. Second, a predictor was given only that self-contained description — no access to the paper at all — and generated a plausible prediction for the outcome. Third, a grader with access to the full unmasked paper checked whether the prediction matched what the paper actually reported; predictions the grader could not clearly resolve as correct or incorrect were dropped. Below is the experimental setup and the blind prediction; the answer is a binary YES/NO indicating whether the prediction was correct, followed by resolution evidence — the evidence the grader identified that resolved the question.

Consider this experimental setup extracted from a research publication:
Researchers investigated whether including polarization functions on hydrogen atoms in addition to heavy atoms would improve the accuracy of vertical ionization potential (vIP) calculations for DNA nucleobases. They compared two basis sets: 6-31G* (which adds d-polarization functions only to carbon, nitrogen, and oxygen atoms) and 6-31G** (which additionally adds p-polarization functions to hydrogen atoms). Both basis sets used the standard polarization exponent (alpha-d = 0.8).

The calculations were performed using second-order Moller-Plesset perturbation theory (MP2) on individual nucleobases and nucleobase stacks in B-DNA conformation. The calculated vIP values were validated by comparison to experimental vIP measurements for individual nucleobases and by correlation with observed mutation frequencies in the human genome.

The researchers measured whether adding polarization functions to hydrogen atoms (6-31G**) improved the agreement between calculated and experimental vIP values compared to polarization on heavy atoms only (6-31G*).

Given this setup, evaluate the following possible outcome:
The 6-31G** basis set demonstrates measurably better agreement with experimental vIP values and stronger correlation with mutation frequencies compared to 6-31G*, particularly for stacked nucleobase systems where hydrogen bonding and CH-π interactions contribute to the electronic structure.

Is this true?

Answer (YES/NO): NO